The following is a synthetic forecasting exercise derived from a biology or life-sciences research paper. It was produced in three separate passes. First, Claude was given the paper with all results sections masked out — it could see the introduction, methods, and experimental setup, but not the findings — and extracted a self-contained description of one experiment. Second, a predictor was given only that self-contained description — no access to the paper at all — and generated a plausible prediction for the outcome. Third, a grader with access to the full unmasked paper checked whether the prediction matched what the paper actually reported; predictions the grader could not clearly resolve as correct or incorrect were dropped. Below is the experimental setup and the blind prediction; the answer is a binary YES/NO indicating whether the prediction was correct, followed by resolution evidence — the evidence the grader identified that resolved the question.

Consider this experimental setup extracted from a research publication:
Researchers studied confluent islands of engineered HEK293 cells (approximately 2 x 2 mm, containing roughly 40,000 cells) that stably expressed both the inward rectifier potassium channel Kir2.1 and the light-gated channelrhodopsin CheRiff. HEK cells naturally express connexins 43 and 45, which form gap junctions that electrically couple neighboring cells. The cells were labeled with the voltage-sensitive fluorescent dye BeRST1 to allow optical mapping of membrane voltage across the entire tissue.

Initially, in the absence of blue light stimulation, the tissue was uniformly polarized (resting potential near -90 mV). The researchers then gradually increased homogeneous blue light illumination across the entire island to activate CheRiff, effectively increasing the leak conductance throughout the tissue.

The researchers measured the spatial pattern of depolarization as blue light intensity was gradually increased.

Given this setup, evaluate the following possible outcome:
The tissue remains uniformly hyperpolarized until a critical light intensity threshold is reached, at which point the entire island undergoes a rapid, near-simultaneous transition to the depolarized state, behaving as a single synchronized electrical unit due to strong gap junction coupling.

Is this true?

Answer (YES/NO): NO